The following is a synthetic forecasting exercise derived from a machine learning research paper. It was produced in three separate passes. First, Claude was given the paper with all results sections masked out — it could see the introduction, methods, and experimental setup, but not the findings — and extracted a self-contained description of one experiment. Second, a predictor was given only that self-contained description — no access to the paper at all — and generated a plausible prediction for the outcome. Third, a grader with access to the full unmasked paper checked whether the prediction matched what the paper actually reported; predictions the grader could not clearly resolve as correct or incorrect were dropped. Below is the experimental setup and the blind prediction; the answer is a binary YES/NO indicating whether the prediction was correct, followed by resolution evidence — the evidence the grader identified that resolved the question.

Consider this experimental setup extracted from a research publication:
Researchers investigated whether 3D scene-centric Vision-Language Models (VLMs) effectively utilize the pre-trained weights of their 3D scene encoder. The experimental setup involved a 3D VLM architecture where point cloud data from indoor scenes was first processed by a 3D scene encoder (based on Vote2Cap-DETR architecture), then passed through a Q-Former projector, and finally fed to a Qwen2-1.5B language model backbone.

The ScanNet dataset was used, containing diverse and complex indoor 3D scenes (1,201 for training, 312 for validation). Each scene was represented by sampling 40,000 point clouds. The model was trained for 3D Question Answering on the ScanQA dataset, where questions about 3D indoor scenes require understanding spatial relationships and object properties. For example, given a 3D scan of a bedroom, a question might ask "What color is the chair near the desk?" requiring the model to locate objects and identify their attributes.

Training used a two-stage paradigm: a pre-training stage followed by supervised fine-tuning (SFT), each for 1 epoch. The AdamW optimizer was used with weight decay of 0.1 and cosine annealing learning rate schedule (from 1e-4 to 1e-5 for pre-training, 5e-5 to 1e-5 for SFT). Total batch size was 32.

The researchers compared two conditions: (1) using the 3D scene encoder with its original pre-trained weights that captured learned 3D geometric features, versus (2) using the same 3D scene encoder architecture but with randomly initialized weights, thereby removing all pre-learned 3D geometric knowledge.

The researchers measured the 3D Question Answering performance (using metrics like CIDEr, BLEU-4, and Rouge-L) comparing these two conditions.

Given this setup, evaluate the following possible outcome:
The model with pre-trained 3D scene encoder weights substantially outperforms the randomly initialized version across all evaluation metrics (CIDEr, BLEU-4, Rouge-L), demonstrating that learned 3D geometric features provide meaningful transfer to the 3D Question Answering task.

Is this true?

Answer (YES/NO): NO